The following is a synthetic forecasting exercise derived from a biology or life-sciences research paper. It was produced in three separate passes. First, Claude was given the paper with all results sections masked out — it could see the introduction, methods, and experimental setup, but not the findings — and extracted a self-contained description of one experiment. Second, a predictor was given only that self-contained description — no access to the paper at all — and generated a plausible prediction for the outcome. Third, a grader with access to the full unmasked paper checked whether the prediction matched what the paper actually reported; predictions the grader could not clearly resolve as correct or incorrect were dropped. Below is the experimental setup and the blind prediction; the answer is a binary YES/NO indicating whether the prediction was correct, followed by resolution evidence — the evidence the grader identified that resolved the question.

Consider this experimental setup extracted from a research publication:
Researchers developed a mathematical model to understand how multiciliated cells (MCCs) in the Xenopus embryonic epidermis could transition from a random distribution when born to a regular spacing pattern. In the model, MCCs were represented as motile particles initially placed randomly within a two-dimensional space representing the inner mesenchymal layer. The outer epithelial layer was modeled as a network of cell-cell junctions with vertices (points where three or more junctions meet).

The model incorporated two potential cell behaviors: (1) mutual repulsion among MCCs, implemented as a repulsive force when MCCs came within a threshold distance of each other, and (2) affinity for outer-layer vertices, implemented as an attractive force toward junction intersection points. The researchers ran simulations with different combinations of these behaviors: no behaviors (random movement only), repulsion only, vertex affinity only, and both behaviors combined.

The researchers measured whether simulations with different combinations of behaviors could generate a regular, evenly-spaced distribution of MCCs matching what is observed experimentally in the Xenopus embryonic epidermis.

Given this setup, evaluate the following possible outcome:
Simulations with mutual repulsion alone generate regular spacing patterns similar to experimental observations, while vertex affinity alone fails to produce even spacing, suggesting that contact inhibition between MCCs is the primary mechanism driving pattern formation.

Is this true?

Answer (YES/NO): NO